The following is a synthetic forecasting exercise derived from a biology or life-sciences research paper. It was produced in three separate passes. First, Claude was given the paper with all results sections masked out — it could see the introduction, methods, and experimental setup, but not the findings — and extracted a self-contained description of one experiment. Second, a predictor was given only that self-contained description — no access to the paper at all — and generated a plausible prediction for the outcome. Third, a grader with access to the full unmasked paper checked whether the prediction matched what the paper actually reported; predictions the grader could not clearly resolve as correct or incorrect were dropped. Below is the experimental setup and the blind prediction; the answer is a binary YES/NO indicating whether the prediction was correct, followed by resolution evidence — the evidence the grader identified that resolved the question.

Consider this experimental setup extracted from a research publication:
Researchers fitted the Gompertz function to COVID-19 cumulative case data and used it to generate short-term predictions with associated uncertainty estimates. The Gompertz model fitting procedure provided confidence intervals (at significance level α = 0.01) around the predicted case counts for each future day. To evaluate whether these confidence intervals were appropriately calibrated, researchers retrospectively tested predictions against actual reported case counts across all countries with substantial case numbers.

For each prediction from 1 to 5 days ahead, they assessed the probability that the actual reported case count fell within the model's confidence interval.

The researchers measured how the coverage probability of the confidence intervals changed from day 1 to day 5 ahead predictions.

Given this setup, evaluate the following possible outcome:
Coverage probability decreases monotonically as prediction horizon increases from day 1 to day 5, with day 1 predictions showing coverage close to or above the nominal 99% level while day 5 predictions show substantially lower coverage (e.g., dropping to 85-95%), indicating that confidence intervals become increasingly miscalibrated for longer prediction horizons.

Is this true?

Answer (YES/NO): NO